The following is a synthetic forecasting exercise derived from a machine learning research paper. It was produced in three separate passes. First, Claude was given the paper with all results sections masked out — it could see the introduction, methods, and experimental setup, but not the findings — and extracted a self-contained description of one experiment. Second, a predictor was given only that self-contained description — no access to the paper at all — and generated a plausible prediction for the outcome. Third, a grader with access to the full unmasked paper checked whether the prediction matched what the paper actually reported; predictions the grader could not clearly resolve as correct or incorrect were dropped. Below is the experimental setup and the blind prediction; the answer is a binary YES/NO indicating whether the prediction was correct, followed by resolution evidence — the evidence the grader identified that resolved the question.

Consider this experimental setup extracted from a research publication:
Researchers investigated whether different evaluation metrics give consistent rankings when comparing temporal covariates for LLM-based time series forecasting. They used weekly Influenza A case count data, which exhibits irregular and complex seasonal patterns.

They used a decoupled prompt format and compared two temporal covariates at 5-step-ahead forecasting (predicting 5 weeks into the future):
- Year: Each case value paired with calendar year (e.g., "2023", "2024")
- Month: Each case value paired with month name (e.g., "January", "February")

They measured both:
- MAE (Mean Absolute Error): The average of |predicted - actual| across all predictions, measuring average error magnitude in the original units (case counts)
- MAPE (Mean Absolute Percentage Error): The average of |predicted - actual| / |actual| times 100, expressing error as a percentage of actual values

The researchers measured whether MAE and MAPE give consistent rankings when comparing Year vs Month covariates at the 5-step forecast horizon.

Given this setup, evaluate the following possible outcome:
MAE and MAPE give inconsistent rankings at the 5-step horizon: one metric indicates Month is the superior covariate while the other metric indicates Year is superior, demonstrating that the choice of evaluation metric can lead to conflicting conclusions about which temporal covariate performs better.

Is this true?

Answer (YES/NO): NO